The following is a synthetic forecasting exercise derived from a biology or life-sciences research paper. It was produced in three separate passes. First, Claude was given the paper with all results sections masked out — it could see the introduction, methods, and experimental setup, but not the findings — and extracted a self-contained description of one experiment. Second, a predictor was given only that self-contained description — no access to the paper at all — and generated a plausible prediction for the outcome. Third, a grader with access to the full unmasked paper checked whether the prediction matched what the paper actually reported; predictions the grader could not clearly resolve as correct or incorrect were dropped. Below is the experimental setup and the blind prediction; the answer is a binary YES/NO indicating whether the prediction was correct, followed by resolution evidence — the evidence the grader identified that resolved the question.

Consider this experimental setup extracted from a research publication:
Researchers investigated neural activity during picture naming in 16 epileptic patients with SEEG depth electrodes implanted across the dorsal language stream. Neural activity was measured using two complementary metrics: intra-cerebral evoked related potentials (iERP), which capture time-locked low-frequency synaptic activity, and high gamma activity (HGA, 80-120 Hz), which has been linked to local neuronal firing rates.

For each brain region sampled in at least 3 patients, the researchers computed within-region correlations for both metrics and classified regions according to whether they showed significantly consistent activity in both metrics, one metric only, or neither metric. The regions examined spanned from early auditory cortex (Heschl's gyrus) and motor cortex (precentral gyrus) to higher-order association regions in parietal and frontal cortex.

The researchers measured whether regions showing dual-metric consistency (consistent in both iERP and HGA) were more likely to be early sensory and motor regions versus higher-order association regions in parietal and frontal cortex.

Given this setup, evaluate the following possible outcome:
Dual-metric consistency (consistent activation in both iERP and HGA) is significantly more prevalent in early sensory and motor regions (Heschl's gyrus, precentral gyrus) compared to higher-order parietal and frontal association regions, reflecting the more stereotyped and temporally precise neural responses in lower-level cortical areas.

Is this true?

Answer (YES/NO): YES